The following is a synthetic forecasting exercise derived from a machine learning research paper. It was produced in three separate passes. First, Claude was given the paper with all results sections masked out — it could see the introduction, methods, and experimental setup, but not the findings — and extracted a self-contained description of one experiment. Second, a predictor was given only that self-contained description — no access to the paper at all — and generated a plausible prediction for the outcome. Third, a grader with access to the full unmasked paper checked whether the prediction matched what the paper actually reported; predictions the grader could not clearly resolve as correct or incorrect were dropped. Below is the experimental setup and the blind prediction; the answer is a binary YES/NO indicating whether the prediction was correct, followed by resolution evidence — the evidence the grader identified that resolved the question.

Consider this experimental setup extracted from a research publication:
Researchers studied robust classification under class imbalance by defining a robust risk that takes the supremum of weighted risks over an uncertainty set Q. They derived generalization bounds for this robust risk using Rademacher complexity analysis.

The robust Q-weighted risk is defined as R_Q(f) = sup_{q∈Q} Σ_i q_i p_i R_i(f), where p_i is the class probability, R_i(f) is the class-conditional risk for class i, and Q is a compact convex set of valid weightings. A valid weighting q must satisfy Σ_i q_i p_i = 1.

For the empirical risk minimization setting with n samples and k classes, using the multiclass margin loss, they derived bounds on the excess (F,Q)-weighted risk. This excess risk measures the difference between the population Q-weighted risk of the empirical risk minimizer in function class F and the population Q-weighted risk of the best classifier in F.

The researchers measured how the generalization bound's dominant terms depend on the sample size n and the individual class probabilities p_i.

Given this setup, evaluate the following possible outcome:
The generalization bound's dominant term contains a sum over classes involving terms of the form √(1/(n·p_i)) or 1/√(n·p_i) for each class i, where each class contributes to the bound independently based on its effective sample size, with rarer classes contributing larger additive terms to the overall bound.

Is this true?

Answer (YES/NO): NO